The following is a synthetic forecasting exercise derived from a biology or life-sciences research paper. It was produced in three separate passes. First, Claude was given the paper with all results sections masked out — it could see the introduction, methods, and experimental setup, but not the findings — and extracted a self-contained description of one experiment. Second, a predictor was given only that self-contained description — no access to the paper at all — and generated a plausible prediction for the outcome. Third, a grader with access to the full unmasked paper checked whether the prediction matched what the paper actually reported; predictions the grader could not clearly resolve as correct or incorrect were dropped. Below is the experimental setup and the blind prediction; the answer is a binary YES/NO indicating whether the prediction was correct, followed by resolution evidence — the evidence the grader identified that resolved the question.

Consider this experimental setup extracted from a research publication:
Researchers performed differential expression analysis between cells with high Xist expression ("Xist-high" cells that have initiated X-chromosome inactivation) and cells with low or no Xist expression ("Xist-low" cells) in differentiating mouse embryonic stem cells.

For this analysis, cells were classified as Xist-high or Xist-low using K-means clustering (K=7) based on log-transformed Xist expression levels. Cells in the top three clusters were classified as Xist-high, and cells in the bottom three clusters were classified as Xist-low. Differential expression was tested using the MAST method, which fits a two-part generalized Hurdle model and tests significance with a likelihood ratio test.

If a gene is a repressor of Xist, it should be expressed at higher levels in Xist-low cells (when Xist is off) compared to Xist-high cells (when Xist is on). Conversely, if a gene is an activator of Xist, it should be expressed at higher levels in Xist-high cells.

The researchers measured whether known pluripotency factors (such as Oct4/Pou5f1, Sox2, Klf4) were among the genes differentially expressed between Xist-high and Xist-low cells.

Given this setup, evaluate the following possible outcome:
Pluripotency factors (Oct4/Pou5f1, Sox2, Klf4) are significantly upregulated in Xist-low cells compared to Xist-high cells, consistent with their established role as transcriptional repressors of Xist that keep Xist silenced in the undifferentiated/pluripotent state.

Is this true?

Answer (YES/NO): NO